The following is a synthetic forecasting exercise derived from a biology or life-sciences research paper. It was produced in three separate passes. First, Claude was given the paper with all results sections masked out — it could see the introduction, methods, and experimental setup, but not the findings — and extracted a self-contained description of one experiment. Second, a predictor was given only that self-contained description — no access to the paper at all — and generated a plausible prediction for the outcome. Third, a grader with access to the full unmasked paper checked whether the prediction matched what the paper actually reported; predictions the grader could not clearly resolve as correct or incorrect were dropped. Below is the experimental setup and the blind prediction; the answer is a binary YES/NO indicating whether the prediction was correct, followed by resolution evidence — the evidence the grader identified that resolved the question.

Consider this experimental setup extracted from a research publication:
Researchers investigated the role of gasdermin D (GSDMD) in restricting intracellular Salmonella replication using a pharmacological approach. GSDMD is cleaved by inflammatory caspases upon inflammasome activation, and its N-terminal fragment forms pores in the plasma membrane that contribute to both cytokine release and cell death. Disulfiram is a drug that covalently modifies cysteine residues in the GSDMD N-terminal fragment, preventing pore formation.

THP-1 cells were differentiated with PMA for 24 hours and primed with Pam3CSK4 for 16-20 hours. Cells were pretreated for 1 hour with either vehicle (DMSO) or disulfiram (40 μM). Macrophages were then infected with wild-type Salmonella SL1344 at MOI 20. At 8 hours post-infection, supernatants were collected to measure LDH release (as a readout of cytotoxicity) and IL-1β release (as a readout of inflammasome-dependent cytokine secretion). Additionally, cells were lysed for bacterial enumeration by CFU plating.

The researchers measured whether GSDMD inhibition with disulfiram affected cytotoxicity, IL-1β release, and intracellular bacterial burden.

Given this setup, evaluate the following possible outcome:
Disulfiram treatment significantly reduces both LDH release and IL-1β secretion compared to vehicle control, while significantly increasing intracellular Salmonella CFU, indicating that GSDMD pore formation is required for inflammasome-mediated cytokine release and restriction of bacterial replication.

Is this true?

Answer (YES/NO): YES